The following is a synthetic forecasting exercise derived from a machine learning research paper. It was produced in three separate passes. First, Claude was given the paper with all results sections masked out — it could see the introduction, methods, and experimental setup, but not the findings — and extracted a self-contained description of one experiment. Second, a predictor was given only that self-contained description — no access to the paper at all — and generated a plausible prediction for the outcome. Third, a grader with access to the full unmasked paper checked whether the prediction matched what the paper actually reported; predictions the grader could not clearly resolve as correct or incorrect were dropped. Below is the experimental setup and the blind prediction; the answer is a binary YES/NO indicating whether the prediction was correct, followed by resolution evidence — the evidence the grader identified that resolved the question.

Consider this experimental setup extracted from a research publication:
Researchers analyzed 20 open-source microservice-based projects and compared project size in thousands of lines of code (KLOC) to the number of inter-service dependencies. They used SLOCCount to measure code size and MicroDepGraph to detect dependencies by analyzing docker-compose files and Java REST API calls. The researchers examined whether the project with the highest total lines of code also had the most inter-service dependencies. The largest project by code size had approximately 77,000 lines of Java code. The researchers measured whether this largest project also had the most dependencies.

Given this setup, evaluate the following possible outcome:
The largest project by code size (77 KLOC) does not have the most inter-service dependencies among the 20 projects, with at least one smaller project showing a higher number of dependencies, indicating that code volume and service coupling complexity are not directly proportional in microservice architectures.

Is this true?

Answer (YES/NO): YES